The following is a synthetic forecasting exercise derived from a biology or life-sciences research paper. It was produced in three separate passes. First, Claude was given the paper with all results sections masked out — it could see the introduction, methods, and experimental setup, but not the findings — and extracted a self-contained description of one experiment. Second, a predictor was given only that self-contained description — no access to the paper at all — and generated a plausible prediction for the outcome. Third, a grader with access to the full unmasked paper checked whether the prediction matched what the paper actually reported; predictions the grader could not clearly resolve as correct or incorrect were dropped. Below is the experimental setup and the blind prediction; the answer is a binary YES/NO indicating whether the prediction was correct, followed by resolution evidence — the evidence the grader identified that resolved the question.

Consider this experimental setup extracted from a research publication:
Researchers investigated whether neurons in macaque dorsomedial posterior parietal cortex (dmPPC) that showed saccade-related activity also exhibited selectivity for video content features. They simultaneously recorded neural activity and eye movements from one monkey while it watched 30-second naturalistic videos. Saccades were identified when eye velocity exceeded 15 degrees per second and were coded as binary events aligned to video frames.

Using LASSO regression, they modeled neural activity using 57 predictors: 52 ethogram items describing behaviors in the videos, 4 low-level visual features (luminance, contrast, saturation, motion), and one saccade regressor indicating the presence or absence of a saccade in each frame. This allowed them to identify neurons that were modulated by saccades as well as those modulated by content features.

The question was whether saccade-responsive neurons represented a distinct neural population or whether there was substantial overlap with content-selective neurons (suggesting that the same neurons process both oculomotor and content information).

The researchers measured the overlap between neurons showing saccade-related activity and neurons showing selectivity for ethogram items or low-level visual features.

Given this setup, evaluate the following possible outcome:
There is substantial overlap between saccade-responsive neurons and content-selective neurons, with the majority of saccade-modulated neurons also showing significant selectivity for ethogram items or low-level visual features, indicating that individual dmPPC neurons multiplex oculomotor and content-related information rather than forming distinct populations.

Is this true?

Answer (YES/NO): YES